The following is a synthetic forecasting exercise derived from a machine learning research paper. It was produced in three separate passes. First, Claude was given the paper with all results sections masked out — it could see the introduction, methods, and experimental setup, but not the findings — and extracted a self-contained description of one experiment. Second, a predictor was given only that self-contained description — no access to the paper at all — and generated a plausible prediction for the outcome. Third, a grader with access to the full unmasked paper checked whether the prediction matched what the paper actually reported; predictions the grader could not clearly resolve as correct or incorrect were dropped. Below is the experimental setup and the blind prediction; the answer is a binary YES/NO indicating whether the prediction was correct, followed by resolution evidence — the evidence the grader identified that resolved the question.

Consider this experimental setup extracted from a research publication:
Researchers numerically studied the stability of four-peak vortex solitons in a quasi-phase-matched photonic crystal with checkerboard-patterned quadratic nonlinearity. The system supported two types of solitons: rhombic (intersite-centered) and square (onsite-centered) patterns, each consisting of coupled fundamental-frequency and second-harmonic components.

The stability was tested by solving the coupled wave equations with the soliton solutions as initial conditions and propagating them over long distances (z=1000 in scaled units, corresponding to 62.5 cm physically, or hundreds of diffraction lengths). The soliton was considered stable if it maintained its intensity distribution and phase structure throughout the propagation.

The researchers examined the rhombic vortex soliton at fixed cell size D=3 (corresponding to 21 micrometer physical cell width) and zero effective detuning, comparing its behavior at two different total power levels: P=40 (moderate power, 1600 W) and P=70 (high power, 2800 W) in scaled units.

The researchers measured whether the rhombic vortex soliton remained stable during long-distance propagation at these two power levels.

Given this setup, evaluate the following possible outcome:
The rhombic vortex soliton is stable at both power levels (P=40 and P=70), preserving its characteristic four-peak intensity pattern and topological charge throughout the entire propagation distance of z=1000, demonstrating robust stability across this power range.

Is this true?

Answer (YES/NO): NO